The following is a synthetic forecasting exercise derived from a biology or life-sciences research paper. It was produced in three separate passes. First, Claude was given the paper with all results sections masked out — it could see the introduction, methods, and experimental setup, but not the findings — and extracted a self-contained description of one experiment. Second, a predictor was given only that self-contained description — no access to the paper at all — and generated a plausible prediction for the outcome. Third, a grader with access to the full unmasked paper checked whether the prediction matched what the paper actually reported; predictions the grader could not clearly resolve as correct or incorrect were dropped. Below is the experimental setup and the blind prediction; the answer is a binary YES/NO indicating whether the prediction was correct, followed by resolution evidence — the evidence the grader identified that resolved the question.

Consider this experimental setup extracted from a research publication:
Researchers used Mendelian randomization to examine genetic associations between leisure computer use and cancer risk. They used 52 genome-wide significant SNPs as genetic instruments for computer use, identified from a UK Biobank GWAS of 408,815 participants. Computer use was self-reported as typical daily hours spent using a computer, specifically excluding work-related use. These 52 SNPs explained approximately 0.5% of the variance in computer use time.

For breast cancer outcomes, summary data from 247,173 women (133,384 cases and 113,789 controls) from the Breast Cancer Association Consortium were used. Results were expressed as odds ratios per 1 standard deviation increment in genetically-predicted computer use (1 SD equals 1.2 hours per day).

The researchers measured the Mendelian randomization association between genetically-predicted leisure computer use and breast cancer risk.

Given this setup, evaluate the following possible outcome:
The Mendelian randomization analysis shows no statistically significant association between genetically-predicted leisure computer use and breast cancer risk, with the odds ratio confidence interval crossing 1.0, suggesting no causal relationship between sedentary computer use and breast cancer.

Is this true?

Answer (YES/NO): YES